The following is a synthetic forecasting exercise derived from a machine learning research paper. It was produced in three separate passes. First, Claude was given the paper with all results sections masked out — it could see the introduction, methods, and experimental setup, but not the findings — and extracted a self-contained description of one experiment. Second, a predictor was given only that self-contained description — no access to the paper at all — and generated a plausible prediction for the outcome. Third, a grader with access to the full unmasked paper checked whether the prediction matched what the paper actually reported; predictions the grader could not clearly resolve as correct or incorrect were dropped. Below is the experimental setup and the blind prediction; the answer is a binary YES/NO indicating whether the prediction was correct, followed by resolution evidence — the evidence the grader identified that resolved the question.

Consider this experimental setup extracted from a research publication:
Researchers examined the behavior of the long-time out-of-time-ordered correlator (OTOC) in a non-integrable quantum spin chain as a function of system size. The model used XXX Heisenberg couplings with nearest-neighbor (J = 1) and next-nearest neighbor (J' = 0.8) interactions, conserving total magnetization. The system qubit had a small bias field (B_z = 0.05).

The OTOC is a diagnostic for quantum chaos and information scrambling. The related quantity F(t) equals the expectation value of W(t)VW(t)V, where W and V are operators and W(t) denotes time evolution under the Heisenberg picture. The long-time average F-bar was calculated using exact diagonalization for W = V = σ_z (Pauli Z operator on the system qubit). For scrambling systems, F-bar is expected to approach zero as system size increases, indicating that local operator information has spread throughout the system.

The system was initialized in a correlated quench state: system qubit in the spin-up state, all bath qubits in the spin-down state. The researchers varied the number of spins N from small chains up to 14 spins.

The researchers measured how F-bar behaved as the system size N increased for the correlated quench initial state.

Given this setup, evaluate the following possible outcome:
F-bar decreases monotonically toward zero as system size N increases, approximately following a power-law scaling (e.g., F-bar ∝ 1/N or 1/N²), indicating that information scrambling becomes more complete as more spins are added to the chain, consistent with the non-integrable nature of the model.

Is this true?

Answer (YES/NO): NO